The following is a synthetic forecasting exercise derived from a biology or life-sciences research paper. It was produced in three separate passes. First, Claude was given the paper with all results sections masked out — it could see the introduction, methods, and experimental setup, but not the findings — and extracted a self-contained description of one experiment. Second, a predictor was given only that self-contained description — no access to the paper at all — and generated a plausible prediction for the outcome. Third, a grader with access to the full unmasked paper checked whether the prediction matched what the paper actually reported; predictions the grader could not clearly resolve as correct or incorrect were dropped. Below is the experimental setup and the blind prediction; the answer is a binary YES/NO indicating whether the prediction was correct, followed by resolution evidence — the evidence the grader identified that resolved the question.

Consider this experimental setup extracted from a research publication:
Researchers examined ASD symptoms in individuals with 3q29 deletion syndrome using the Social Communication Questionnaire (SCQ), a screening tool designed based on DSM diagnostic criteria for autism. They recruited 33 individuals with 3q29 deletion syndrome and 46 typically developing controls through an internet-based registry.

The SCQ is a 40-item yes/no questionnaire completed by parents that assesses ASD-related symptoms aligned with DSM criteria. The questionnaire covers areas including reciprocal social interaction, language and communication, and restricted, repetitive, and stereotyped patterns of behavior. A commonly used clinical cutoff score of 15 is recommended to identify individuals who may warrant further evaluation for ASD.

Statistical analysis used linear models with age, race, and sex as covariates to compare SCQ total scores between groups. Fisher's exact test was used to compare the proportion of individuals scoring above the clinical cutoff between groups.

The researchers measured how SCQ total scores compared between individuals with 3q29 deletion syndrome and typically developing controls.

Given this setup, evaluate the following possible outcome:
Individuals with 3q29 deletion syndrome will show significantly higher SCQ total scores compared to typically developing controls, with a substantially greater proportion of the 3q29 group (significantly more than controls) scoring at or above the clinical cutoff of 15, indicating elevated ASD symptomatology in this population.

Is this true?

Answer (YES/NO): NO